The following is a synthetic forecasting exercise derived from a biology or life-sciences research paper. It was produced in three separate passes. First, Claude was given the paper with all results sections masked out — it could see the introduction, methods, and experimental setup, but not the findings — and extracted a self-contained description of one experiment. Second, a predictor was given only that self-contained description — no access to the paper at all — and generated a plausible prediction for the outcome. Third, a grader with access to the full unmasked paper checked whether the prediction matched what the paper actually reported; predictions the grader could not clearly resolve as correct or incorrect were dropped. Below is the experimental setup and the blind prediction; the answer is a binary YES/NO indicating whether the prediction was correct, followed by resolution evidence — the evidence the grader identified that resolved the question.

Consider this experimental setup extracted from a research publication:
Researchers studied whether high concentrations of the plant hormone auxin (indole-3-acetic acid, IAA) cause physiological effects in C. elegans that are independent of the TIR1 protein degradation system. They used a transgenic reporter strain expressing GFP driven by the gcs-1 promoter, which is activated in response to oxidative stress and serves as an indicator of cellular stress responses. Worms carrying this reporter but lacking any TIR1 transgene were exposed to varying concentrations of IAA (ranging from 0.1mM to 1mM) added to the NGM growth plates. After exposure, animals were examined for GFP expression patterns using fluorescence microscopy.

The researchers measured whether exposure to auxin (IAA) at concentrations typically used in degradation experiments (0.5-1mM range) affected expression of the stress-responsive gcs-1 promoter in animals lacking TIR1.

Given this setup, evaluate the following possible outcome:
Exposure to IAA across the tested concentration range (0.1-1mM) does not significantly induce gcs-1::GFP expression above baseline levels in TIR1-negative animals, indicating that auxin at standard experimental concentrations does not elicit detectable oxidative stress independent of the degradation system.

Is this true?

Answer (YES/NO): NO